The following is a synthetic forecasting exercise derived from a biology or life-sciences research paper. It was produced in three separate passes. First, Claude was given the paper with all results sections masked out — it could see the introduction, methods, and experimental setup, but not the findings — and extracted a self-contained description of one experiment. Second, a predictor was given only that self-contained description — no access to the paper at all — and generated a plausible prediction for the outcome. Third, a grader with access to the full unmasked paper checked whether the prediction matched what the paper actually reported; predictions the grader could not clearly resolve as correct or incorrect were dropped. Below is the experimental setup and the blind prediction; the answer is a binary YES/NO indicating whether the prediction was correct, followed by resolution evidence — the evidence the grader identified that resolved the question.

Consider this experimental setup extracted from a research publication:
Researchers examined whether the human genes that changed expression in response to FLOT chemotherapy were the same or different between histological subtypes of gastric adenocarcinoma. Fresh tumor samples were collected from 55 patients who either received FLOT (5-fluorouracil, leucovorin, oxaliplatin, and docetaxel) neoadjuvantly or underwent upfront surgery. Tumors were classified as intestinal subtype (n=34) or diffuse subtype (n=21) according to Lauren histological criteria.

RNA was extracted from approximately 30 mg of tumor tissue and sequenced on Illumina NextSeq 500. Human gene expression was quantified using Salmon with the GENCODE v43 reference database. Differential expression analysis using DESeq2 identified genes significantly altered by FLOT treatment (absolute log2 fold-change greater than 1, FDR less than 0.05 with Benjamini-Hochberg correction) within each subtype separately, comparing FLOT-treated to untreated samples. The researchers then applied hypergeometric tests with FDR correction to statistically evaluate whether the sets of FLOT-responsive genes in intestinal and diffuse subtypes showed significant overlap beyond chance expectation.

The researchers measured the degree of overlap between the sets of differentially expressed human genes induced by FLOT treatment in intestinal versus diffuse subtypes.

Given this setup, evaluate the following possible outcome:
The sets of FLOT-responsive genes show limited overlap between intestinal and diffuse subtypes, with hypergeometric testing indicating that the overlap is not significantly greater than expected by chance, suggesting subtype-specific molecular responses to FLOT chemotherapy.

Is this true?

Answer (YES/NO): YES